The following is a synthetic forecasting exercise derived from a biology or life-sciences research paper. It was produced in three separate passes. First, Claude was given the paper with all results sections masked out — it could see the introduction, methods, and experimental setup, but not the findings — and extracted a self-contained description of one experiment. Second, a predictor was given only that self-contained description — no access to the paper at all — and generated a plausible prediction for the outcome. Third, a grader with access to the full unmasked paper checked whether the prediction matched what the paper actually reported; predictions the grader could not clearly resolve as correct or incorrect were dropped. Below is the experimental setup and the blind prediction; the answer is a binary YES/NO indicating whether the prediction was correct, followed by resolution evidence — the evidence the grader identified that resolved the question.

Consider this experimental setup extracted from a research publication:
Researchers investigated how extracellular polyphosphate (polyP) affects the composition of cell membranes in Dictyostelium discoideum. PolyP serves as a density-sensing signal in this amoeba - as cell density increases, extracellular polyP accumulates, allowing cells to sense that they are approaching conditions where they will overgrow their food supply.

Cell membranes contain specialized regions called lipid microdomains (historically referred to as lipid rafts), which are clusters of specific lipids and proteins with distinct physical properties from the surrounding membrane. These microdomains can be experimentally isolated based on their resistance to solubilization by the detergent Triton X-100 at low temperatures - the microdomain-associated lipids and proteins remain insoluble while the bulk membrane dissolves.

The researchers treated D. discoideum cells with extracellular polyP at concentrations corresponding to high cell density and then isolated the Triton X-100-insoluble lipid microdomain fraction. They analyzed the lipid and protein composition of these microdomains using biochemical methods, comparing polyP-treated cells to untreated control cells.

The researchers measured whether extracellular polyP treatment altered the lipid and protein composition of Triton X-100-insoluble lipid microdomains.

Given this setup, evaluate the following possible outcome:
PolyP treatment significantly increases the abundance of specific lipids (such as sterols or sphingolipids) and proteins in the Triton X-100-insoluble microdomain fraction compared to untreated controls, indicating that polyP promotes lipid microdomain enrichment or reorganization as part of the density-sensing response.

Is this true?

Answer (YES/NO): NO